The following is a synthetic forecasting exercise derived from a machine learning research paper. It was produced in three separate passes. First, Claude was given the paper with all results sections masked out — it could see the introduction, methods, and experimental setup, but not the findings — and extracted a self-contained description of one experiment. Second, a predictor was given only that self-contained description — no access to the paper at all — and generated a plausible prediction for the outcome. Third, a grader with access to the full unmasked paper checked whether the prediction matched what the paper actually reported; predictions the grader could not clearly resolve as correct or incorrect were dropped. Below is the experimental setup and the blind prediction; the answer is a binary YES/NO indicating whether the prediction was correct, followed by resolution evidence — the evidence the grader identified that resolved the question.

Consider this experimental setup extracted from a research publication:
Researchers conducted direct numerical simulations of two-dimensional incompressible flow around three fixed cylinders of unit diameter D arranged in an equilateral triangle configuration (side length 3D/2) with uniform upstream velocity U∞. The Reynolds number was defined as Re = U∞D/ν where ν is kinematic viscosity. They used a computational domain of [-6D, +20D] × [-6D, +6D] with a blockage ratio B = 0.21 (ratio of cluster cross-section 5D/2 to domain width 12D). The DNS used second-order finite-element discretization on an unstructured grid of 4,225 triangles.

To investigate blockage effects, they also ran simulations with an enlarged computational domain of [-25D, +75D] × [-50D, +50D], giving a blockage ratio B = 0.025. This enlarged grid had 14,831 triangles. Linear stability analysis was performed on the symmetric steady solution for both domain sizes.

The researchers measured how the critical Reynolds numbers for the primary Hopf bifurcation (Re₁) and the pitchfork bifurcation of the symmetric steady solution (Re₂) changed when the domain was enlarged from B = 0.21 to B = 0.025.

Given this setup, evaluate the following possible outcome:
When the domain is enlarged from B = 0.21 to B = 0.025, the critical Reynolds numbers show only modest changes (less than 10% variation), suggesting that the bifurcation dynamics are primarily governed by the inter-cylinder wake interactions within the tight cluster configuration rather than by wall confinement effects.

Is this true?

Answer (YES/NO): NO